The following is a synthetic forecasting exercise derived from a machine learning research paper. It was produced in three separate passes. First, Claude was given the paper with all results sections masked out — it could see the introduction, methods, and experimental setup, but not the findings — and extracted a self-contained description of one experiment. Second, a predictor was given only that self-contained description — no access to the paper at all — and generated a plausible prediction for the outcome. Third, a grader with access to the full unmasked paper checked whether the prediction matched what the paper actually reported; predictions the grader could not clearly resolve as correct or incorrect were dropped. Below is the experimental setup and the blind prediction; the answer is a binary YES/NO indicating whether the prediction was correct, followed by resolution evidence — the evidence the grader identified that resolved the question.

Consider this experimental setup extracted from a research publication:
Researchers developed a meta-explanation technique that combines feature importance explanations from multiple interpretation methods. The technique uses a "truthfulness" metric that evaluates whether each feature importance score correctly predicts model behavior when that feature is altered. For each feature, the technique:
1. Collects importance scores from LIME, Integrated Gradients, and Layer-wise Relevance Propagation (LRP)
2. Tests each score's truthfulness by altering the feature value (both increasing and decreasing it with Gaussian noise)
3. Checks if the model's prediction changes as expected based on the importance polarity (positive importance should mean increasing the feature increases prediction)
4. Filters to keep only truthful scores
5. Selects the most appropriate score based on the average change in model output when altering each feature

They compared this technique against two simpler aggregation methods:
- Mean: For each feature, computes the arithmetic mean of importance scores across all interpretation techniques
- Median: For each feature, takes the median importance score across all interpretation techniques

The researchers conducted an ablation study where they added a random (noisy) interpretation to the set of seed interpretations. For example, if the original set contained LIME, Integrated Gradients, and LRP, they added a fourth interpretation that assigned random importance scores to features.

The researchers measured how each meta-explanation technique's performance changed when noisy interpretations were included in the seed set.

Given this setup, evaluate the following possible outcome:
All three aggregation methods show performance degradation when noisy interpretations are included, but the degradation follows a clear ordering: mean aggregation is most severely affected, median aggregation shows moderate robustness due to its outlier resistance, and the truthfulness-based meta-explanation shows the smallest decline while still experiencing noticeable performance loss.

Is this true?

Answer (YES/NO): NO